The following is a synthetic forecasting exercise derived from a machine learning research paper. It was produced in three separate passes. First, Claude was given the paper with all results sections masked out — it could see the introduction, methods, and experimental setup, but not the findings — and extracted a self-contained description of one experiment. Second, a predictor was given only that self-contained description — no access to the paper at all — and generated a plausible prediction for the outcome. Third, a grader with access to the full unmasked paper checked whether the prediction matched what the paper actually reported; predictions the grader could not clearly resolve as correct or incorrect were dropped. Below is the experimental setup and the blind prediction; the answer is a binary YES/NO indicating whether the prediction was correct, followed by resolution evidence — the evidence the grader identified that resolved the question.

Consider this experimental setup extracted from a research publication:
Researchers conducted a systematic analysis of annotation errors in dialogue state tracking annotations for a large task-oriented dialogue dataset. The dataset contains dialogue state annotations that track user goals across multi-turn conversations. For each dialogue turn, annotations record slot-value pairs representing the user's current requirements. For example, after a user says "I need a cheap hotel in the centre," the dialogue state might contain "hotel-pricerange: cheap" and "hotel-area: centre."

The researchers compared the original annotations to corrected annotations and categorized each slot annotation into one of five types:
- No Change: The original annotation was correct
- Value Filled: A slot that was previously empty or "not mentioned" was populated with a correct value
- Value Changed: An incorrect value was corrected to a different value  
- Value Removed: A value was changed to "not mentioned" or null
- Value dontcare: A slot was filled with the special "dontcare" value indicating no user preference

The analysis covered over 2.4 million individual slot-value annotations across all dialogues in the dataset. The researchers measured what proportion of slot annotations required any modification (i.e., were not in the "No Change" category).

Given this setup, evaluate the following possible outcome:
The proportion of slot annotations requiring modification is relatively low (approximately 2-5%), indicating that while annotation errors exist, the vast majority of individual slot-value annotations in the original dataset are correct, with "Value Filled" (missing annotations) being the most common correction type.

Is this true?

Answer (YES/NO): NO